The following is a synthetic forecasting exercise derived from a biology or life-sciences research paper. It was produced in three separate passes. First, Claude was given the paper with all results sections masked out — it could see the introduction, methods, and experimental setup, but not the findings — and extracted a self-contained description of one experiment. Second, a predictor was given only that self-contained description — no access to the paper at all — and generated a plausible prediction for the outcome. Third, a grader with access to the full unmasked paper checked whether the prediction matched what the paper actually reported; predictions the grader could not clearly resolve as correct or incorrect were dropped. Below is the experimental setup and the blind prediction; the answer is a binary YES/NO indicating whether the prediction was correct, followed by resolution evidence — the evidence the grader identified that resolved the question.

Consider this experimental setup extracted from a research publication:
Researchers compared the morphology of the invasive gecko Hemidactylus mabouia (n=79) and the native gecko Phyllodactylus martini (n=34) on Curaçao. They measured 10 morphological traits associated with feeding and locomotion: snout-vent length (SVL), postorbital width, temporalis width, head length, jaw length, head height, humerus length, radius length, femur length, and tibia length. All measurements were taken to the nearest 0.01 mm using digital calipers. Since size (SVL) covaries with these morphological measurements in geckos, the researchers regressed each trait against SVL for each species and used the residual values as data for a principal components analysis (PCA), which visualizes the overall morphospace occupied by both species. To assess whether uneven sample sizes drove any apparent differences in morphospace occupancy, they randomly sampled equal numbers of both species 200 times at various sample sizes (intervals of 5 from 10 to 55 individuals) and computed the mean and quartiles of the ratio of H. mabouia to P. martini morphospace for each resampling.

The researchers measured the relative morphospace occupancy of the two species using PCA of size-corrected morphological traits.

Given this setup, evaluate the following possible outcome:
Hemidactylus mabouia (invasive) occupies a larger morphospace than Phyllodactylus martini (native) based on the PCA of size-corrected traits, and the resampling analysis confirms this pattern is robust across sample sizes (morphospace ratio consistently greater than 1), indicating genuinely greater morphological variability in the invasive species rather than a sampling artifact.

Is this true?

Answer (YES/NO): YES